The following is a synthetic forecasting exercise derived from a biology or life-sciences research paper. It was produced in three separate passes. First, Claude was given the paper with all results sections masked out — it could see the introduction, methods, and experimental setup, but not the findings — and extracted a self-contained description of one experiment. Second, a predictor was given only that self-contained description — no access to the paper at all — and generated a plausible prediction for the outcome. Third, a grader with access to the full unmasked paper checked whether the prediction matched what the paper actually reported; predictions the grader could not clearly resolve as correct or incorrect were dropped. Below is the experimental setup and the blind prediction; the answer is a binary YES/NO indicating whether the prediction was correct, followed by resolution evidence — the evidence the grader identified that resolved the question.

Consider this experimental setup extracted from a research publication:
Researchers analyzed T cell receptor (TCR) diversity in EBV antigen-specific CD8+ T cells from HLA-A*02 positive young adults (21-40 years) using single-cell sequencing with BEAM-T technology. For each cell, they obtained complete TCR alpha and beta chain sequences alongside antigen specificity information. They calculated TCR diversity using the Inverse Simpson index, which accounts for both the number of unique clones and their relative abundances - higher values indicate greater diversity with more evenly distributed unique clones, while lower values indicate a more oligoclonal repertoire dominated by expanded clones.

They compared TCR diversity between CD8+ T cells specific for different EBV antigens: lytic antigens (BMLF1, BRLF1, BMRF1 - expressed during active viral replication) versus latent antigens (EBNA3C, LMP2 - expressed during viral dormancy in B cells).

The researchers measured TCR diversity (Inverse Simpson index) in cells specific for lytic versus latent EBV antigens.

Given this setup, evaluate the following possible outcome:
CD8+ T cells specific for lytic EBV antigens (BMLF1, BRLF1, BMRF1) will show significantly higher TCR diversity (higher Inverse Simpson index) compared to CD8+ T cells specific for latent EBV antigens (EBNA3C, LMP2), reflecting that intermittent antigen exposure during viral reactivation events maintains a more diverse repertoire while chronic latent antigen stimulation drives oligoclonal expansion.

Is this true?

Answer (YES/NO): NO